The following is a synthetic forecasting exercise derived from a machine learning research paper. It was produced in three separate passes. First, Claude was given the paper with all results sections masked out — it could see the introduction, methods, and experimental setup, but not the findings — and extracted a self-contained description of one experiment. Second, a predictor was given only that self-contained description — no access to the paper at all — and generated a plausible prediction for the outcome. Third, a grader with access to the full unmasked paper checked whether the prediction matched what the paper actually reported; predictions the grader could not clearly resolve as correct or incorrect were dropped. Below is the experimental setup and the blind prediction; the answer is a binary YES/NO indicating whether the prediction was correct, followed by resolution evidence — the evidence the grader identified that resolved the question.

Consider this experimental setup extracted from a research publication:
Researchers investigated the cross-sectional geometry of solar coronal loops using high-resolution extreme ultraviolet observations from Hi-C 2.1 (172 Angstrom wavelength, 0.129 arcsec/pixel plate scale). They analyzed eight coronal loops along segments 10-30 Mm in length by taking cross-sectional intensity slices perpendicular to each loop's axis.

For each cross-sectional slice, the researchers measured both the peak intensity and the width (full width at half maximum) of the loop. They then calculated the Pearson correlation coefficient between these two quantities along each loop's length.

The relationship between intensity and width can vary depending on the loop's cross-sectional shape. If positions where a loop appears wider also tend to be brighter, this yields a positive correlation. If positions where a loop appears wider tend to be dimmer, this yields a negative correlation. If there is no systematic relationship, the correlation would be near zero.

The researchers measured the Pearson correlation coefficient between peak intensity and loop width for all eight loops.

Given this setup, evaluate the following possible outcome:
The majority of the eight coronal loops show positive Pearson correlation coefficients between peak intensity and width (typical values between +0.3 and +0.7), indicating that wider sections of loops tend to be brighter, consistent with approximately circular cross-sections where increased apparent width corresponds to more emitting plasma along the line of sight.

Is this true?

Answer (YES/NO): YES